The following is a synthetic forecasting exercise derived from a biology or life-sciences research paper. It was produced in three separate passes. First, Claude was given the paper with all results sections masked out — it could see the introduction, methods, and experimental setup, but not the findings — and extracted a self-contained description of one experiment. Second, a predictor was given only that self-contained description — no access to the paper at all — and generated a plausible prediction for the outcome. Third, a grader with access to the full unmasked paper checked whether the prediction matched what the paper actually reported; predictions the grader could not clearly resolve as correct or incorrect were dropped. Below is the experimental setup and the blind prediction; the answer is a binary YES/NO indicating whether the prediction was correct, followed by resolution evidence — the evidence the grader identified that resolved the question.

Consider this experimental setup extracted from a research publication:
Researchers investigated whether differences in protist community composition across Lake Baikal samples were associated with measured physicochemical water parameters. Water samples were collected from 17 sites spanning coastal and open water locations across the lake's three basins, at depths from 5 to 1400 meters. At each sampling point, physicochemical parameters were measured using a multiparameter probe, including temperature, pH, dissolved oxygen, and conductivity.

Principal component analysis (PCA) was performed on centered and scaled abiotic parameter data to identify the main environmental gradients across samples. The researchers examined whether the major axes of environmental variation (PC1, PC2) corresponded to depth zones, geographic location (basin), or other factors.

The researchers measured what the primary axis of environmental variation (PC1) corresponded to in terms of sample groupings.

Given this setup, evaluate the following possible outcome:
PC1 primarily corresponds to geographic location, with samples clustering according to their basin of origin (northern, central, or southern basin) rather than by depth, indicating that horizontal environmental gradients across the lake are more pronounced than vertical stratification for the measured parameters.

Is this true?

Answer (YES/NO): NO